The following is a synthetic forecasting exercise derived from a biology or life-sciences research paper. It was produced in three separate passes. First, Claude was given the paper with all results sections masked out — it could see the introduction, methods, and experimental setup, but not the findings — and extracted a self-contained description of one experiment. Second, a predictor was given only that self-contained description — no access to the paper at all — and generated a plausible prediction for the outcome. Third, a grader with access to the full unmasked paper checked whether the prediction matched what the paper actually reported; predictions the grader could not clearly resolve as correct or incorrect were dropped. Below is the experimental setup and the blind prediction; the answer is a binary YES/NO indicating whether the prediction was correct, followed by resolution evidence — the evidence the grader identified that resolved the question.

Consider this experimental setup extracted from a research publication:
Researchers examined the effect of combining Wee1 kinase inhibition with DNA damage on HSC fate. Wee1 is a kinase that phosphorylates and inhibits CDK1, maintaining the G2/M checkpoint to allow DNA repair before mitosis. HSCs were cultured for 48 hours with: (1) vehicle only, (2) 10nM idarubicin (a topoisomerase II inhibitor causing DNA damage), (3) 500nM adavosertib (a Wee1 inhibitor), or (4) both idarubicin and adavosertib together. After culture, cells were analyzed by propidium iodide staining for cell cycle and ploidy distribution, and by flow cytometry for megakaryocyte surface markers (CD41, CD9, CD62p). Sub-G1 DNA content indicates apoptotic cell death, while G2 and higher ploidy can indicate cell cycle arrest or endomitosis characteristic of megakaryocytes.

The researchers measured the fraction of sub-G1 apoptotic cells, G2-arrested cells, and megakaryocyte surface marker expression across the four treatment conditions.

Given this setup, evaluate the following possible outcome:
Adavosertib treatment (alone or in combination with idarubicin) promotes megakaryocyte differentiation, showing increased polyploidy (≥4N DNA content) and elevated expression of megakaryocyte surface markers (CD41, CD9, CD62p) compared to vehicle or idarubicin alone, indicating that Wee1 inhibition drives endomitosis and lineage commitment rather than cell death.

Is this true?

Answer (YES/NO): NO